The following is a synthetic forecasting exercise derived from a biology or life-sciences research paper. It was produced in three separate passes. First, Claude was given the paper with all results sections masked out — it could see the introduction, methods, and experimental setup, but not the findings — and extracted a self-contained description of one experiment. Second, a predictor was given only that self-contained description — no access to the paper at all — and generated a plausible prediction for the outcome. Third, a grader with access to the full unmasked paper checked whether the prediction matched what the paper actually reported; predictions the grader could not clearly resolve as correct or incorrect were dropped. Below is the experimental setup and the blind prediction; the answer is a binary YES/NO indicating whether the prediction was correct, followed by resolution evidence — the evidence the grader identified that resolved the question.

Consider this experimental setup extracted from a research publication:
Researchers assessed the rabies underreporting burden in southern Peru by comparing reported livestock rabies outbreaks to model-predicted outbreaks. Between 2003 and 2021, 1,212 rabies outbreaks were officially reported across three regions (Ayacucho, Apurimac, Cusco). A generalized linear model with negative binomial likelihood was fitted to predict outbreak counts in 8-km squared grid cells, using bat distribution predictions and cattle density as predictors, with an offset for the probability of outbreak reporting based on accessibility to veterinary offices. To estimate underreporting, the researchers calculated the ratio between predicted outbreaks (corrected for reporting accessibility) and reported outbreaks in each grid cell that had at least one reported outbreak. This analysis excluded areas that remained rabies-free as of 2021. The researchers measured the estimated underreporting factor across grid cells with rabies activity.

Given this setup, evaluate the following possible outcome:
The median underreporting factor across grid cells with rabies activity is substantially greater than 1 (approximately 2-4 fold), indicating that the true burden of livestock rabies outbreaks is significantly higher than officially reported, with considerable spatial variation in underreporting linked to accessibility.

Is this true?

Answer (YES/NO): YES